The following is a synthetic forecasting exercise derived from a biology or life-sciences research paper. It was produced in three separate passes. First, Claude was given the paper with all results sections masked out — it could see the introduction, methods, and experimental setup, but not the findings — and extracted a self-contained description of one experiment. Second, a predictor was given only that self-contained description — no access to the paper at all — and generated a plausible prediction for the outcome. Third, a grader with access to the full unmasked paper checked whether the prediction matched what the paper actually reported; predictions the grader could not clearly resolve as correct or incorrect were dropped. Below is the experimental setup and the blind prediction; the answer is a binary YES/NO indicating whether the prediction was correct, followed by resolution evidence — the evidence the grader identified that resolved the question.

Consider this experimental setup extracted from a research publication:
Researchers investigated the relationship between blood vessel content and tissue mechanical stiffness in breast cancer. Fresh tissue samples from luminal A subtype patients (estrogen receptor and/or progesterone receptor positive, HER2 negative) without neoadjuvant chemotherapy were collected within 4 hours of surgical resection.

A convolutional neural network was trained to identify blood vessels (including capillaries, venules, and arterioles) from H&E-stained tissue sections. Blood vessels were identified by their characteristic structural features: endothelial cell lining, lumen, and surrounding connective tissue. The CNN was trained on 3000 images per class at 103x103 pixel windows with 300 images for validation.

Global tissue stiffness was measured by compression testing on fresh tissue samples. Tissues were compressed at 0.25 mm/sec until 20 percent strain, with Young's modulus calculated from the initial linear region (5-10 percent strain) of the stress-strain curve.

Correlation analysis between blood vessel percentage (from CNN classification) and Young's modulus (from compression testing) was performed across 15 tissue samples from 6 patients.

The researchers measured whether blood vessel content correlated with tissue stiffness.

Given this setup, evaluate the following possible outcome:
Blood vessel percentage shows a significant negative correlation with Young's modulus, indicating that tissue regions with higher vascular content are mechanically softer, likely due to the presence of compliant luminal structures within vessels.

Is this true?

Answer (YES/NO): NO